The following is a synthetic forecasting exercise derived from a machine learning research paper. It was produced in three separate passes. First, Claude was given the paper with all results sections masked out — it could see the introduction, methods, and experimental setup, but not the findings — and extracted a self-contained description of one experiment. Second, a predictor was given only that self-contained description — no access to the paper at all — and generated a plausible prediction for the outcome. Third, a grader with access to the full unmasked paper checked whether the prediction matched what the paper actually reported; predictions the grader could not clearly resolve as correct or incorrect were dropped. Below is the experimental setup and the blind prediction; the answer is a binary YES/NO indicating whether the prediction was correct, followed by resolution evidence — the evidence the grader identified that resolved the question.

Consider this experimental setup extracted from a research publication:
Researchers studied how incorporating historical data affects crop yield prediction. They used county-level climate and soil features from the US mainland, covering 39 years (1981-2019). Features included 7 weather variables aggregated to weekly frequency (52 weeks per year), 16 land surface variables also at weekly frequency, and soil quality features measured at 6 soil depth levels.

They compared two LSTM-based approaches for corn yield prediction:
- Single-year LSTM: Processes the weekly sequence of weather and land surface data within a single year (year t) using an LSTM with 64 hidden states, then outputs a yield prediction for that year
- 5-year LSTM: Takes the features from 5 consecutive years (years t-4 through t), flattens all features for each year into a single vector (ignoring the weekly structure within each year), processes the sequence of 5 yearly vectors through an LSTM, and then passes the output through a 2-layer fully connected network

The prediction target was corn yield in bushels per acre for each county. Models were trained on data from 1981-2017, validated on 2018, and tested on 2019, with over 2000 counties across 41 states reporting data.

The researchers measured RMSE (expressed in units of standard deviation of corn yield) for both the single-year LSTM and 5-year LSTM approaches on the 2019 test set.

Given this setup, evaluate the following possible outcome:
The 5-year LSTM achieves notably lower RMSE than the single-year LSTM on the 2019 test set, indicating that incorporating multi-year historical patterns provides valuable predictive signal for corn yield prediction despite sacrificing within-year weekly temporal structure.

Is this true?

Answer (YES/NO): YES